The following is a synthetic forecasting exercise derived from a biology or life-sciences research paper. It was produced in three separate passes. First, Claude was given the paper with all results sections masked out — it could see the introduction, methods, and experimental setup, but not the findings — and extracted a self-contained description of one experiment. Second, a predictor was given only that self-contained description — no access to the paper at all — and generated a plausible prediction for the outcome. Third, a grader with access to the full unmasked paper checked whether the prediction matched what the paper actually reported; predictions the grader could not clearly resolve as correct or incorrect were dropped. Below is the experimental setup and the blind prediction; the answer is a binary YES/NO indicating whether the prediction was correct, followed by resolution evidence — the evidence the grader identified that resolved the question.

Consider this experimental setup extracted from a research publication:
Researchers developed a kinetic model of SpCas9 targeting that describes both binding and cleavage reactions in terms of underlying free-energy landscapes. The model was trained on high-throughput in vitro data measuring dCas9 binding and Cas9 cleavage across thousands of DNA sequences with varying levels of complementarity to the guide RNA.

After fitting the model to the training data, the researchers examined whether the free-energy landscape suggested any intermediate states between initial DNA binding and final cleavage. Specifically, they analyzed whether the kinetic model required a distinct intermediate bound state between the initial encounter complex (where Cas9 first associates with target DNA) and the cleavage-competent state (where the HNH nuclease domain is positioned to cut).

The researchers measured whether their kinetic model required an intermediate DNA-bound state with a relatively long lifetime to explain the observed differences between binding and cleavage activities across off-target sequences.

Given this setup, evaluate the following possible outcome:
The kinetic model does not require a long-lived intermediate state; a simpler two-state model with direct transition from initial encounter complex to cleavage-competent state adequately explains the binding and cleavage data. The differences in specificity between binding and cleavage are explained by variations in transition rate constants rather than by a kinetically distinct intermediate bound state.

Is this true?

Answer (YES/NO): NO